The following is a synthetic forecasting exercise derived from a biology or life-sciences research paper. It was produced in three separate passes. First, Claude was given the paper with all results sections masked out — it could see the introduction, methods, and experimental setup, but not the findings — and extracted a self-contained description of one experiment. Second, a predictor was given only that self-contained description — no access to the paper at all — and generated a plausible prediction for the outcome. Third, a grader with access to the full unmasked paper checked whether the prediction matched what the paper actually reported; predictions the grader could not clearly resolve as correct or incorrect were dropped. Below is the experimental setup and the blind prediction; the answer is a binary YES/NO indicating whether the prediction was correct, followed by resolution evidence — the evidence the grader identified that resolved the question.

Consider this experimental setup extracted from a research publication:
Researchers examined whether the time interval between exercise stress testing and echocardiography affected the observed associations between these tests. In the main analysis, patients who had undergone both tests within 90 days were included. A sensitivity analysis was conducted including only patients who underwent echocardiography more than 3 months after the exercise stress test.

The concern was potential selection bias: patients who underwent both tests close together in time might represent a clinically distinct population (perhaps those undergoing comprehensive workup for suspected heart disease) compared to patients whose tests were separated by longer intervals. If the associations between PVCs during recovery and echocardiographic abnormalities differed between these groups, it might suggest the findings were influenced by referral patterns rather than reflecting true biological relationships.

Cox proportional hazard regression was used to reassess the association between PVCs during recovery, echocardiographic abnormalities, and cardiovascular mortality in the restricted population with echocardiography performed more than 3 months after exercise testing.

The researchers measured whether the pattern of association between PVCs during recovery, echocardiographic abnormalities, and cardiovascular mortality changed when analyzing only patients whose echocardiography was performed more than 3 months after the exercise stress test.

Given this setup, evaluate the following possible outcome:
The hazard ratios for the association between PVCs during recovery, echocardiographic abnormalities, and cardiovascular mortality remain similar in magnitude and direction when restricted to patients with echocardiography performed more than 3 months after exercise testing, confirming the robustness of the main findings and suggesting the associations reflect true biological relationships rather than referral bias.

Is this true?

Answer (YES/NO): YES